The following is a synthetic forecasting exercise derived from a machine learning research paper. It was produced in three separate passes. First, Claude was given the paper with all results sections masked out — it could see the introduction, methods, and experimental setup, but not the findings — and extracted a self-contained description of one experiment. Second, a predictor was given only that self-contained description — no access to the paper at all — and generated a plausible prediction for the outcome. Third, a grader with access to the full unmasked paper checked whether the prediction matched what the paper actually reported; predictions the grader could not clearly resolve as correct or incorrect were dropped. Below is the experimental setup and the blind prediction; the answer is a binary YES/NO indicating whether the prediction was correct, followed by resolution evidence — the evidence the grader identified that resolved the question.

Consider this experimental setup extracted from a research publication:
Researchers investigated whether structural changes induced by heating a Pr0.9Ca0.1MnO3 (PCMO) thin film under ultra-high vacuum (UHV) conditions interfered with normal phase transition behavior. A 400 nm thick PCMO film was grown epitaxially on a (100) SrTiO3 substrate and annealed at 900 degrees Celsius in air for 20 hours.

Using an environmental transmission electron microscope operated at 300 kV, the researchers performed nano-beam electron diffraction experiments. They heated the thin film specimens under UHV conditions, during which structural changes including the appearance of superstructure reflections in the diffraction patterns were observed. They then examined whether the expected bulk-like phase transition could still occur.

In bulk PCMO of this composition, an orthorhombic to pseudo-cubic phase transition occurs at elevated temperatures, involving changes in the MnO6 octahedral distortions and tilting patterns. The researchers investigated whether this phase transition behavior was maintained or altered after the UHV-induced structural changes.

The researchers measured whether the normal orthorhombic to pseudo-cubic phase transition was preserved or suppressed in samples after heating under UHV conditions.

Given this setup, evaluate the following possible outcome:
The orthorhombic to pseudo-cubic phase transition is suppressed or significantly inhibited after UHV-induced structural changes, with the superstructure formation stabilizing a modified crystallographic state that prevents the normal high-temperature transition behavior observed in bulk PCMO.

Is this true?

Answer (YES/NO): YES